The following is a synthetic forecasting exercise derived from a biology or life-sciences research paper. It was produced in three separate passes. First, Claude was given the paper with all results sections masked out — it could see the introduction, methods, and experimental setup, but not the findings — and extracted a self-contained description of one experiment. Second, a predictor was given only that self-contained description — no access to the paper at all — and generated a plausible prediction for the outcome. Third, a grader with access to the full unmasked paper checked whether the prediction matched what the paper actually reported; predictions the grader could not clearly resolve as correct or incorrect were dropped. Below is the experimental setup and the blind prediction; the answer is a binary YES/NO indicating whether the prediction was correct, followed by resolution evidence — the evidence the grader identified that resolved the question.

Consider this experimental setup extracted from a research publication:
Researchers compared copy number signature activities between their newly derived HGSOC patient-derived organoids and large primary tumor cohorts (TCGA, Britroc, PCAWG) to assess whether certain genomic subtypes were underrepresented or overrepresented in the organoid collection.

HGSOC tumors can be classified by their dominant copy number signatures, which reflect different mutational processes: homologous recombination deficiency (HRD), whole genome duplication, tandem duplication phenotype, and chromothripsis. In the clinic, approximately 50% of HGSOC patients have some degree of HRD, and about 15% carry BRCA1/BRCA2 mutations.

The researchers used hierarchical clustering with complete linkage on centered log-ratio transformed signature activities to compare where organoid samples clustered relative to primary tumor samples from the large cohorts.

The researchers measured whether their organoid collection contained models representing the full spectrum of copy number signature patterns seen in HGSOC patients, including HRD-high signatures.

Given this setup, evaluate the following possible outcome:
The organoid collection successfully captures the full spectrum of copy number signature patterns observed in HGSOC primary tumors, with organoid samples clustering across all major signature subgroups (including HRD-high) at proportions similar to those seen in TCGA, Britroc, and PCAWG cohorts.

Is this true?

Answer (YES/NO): NO